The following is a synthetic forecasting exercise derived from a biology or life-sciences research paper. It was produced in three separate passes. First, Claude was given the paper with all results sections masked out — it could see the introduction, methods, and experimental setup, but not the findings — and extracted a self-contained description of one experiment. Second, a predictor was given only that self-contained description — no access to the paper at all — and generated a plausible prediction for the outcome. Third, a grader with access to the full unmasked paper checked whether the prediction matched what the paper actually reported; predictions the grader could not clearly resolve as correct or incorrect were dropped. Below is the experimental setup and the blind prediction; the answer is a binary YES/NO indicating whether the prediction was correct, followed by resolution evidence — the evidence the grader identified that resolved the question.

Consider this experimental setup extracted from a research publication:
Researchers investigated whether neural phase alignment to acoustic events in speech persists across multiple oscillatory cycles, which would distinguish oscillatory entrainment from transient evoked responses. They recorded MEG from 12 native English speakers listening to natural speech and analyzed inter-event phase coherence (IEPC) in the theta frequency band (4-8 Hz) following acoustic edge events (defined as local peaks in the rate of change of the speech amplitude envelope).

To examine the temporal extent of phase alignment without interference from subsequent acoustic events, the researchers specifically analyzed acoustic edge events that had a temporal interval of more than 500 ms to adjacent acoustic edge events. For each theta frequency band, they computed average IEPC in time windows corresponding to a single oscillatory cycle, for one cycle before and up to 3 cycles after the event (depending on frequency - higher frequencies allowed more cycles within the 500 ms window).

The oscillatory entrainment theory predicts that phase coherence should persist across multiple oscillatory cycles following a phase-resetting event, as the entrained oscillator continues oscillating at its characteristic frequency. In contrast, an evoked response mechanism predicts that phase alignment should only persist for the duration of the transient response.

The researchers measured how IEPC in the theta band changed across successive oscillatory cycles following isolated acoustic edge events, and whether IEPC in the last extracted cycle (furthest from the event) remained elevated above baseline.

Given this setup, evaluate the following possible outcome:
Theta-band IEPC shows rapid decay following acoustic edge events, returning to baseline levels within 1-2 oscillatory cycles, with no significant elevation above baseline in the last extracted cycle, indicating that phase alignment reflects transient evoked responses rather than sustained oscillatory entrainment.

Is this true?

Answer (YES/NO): YES